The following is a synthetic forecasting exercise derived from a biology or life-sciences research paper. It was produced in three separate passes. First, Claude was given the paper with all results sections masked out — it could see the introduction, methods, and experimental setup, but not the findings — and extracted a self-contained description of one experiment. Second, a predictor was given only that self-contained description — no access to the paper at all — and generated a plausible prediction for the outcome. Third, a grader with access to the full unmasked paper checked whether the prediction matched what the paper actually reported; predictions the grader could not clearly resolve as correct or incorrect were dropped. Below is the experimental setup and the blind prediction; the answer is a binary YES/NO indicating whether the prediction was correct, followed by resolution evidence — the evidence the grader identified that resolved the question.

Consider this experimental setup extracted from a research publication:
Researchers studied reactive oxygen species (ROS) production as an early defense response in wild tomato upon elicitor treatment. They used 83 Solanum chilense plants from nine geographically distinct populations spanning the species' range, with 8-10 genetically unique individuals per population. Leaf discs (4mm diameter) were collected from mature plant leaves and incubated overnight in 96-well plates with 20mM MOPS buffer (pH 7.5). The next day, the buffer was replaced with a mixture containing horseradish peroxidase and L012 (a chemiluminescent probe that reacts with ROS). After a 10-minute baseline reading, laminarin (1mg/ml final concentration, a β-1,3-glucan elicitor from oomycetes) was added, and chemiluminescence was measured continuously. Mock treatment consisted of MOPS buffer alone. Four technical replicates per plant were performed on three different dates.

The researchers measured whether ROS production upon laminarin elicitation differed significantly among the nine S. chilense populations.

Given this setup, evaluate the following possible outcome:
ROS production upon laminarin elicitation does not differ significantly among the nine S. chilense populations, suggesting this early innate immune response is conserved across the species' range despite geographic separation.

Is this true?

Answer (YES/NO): NO